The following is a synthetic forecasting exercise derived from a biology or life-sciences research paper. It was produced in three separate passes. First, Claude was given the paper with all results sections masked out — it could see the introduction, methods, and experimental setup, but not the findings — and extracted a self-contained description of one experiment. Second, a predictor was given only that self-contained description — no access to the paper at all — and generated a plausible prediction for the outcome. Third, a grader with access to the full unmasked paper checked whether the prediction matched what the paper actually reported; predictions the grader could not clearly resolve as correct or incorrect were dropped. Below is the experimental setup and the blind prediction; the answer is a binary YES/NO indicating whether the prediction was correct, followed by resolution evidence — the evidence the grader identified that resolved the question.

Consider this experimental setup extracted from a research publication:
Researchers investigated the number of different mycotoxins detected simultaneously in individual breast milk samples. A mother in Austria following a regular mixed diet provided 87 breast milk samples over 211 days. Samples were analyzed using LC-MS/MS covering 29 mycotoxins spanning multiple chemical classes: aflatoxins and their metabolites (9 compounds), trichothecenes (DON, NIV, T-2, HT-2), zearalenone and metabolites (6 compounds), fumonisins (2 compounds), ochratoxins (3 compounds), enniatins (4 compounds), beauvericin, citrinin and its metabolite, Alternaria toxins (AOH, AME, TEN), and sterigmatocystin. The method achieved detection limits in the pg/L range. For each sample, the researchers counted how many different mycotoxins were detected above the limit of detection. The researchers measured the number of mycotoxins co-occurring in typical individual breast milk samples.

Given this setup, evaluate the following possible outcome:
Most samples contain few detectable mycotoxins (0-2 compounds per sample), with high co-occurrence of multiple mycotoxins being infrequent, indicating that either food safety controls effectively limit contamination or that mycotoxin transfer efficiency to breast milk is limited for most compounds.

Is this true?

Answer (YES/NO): NO